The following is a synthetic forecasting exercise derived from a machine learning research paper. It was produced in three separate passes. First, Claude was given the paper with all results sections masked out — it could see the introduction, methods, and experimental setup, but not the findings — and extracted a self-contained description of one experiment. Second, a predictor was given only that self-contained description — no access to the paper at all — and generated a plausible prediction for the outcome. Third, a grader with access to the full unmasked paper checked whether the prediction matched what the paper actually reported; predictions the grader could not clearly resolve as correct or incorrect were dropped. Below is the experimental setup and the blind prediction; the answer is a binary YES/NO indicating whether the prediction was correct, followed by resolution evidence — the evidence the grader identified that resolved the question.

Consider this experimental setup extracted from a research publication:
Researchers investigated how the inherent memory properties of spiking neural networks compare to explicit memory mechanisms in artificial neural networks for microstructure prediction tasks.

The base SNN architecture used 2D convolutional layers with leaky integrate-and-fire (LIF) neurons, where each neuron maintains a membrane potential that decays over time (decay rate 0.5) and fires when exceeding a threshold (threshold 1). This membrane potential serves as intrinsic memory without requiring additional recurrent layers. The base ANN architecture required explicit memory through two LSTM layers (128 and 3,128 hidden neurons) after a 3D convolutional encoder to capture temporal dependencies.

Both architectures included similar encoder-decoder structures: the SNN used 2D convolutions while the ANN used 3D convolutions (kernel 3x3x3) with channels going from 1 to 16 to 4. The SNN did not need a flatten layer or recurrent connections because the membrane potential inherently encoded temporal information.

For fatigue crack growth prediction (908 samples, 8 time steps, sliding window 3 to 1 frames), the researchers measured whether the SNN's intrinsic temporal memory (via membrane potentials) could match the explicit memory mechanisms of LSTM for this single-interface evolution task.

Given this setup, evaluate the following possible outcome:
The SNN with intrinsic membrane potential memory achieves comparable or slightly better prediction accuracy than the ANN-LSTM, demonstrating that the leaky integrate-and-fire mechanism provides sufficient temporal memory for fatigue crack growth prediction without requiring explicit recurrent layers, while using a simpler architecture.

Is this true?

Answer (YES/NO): YES